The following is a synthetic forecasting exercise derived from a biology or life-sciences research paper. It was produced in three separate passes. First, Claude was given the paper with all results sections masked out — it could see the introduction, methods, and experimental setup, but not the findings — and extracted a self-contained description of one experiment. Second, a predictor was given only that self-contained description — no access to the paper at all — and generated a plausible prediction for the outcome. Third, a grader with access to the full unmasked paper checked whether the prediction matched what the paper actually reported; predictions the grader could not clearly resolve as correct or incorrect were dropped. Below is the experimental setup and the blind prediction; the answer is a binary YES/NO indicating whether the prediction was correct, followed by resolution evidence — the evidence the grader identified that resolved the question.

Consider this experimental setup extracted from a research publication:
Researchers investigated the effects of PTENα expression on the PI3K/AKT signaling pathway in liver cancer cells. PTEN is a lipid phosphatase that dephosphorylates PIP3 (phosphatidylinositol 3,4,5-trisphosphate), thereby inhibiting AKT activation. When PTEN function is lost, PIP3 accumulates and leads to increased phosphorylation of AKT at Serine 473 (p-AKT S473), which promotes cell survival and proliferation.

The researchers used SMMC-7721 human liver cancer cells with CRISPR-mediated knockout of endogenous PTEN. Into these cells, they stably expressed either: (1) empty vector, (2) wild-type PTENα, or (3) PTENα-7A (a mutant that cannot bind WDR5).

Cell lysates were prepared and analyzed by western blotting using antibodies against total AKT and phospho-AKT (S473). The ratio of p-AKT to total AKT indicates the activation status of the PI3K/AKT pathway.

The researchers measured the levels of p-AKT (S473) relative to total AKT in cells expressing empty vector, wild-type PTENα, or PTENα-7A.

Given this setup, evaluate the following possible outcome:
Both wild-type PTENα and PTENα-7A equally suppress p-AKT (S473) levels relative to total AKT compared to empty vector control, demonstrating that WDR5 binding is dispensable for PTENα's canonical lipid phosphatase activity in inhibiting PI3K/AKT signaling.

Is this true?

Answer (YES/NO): NO